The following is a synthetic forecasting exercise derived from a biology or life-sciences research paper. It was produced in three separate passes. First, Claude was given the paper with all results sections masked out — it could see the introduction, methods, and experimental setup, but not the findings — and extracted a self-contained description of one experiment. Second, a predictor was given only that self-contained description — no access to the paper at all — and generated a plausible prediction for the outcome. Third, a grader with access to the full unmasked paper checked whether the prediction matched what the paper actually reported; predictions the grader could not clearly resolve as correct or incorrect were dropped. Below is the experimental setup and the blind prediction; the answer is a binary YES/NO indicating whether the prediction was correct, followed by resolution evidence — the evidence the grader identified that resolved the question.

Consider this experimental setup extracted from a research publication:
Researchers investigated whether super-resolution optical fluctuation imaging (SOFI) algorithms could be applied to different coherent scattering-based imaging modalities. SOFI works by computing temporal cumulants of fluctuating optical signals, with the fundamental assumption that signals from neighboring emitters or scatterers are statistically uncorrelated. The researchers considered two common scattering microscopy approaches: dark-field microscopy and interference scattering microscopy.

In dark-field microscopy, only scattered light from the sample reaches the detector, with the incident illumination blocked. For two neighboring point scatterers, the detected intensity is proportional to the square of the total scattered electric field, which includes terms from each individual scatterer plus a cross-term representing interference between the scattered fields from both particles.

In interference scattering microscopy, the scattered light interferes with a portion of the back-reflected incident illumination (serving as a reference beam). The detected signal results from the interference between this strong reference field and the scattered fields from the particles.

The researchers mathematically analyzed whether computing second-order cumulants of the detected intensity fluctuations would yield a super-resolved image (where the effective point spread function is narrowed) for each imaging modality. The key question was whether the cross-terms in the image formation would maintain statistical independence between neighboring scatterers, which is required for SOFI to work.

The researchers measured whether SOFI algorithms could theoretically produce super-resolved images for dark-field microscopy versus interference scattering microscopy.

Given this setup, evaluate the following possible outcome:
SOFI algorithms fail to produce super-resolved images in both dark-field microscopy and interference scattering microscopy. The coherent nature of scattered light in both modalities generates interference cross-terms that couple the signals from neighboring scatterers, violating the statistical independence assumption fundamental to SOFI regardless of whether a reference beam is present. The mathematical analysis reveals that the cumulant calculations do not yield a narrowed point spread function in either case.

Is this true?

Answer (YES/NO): NO